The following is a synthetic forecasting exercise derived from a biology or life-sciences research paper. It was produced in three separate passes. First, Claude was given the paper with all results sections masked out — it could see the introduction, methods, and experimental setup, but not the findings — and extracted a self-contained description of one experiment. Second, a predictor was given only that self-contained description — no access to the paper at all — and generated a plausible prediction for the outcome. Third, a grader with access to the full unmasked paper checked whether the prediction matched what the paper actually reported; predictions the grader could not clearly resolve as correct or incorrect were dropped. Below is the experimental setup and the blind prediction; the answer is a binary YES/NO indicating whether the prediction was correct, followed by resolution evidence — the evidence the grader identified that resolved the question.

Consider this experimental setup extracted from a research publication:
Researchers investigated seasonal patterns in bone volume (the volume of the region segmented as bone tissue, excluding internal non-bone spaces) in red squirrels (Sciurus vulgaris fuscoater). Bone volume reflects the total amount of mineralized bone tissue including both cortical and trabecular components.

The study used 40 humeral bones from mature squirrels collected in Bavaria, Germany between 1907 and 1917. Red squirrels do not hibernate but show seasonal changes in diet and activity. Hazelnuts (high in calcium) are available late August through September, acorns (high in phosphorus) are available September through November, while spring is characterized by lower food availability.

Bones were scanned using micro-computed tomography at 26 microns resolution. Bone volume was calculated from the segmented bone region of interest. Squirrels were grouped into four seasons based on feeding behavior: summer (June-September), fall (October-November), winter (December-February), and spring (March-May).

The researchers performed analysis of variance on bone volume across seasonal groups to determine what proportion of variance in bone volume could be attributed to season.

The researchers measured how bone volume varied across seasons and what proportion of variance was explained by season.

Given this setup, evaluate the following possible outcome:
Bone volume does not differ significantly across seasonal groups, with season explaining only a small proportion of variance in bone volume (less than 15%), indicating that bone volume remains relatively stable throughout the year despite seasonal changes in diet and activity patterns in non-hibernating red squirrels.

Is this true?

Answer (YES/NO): NO